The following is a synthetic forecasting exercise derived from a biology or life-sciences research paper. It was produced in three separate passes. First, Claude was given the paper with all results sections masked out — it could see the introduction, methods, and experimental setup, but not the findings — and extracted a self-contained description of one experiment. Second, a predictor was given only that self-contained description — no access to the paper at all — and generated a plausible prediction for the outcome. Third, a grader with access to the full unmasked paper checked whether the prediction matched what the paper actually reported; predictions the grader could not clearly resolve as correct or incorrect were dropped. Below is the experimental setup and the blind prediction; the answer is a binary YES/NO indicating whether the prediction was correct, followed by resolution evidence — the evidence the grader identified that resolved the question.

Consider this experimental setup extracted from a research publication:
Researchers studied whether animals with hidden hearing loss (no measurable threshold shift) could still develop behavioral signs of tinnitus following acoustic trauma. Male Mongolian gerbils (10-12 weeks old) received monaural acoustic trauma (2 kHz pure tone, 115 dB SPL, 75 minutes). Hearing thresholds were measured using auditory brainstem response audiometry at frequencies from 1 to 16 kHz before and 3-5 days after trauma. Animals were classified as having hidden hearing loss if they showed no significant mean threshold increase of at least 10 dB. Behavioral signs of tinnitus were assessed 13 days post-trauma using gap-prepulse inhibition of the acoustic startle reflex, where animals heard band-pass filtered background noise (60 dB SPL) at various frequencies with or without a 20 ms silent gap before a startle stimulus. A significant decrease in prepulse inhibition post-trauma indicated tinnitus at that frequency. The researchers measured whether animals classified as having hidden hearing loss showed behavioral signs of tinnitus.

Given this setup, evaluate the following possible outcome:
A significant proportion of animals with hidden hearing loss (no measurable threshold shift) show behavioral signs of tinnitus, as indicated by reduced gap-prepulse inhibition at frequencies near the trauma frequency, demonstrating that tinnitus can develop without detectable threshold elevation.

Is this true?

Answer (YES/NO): YES